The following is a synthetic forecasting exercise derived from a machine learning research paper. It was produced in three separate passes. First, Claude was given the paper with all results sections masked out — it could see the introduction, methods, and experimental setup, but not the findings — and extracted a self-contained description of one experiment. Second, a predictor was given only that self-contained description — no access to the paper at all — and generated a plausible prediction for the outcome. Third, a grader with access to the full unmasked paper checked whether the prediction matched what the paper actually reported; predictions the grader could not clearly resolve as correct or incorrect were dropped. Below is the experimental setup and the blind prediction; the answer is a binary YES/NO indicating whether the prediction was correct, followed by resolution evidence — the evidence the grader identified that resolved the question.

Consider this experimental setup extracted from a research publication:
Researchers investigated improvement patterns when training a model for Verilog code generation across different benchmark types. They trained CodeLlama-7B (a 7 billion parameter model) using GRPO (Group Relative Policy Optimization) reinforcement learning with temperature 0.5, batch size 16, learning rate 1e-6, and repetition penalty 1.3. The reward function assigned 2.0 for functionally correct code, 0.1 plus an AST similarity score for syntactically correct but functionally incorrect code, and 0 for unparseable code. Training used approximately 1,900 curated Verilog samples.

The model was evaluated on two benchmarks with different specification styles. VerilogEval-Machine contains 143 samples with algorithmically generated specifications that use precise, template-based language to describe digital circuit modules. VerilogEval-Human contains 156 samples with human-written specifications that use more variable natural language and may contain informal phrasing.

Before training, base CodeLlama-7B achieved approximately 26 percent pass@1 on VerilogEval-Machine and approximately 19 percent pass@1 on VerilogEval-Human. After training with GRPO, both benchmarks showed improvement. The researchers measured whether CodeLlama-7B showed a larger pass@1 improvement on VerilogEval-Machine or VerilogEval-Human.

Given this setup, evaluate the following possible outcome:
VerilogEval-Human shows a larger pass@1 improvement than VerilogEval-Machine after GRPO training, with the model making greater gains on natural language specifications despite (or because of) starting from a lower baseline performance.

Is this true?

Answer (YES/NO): NO